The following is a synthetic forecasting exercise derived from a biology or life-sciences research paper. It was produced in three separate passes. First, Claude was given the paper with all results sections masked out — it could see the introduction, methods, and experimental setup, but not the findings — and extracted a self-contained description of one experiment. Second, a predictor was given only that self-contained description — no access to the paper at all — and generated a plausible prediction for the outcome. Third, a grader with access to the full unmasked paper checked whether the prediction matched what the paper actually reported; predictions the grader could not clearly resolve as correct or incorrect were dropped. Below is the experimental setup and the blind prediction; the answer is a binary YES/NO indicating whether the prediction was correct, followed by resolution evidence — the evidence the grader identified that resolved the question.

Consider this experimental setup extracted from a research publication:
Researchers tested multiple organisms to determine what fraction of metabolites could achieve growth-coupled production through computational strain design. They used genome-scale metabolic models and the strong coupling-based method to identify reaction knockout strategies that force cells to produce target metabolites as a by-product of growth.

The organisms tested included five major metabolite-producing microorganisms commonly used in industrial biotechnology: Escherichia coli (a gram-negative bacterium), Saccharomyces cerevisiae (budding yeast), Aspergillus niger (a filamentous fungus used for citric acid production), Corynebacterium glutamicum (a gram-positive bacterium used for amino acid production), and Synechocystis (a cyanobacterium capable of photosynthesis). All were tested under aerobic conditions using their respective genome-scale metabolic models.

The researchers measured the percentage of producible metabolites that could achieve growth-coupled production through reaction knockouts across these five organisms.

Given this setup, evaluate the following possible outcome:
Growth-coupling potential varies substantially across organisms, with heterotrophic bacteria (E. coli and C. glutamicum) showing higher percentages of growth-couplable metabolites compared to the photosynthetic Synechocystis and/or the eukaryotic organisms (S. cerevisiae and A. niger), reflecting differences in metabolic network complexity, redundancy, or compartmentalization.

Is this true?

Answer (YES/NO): NO